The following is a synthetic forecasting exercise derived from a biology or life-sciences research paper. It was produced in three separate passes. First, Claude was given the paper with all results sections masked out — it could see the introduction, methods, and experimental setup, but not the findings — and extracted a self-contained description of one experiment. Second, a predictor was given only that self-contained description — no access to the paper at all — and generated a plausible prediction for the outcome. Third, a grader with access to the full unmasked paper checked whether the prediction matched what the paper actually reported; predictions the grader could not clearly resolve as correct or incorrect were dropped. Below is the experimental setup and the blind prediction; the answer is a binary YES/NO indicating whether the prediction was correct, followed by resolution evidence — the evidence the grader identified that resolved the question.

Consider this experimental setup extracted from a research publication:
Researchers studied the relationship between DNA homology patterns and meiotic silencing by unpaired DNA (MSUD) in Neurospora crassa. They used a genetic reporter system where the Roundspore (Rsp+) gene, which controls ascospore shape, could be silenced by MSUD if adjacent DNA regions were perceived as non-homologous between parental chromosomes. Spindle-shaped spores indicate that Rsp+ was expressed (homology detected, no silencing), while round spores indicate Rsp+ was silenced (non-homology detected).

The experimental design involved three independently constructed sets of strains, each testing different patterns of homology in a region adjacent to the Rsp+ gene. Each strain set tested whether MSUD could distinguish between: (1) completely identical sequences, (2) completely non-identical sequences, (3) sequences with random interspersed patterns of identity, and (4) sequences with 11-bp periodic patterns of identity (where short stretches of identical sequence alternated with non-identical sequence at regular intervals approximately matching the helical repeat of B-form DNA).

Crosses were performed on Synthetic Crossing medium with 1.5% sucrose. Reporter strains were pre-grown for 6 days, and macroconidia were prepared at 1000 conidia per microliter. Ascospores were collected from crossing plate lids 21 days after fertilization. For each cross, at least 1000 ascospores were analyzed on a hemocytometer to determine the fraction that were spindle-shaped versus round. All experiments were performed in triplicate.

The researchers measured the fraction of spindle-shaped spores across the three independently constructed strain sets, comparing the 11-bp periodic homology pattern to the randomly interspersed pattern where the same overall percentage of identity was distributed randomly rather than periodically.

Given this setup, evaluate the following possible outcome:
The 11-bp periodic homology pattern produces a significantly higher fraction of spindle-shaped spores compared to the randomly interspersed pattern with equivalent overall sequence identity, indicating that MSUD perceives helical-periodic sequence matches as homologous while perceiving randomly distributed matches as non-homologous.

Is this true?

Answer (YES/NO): YES